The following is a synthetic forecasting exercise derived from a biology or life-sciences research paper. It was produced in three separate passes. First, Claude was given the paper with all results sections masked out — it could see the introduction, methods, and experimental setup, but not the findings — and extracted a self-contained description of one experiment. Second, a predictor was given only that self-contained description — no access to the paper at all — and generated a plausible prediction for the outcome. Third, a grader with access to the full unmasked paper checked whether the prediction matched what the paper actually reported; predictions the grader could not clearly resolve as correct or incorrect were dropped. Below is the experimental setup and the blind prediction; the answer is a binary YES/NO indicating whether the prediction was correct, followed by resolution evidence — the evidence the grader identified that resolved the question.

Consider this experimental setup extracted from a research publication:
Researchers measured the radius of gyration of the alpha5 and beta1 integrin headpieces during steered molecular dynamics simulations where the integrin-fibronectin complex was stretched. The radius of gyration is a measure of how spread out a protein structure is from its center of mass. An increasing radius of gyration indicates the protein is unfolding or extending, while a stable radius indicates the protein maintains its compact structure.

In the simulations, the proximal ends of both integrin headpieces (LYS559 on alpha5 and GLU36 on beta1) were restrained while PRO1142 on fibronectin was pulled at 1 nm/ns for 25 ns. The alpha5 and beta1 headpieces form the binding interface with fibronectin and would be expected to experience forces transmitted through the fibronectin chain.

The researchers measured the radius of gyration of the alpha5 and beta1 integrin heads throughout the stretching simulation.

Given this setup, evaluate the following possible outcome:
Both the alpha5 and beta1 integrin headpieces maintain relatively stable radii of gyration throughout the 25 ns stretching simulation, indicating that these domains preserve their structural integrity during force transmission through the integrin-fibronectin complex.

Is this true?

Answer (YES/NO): NO